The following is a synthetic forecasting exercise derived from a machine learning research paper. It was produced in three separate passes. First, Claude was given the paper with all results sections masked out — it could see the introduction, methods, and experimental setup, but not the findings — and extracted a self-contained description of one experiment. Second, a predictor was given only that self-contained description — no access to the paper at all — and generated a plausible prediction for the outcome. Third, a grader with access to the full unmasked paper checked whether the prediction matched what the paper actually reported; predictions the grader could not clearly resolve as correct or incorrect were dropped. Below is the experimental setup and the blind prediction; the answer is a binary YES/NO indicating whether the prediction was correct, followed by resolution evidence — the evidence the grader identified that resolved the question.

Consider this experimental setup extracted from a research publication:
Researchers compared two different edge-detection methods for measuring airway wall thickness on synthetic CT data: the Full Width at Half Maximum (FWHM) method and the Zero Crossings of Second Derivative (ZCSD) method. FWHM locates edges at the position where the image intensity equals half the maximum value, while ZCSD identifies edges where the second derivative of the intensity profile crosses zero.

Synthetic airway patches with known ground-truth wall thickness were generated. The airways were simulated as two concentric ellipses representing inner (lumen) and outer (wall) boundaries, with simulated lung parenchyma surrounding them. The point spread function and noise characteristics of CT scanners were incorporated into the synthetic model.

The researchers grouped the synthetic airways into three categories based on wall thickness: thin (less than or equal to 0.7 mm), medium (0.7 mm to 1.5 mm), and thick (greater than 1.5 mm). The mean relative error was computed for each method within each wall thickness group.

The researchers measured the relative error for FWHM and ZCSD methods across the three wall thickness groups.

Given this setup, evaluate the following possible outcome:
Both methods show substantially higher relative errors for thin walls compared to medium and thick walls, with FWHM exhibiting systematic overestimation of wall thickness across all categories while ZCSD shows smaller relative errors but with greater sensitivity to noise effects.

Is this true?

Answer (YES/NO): NO